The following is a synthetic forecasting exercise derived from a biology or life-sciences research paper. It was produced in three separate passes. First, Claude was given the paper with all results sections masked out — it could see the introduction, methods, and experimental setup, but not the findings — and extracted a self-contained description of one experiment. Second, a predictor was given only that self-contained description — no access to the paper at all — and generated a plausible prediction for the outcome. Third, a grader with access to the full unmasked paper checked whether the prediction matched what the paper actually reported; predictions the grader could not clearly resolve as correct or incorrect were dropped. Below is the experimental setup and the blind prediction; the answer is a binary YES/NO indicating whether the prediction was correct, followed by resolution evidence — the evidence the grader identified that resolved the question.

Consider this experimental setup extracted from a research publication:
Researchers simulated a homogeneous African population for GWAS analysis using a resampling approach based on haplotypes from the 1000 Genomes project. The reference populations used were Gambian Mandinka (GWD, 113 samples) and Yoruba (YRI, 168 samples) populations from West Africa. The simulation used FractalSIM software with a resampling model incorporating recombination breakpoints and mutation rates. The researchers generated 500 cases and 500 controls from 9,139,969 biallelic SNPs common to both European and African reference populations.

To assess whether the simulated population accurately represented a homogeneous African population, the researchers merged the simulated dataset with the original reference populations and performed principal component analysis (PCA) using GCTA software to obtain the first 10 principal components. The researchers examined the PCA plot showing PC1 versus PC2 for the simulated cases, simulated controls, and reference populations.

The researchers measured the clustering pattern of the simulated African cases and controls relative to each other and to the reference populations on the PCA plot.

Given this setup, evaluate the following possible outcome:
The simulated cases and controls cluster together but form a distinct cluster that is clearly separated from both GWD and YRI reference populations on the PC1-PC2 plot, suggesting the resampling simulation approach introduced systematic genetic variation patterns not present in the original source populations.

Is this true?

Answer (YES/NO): NO